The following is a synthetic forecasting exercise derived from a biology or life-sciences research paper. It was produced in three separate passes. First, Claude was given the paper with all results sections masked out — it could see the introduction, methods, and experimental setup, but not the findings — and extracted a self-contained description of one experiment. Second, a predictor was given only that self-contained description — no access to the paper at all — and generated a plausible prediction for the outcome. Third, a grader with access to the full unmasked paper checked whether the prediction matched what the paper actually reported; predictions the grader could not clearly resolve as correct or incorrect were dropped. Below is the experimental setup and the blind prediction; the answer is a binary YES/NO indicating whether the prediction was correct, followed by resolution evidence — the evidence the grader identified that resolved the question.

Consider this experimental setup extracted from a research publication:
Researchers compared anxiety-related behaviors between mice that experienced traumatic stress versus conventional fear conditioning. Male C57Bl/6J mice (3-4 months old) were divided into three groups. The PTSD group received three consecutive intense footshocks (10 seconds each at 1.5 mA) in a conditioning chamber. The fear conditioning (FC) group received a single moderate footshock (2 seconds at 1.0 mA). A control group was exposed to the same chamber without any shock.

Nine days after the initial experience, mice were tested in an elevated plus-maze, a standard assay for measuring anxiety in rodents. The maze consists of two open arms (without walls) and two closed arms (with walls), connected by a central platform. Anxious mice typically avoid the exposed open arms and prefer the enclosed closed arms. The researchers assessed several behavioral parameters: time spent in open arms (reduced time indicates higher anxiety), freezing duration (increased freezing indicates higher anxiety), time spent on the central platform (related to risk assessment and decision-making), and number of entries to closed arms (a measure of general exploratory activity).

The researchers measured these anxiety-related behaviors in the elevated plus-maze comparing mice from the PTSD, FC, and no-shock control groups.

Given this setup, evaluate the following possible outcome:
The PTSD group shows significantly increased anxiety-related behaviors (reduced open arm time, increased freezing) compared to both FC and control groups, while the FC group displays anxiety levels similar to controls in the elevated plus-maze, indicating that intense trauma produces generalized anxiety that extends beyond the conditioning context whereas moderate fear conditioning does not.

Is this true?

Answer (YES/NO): YES